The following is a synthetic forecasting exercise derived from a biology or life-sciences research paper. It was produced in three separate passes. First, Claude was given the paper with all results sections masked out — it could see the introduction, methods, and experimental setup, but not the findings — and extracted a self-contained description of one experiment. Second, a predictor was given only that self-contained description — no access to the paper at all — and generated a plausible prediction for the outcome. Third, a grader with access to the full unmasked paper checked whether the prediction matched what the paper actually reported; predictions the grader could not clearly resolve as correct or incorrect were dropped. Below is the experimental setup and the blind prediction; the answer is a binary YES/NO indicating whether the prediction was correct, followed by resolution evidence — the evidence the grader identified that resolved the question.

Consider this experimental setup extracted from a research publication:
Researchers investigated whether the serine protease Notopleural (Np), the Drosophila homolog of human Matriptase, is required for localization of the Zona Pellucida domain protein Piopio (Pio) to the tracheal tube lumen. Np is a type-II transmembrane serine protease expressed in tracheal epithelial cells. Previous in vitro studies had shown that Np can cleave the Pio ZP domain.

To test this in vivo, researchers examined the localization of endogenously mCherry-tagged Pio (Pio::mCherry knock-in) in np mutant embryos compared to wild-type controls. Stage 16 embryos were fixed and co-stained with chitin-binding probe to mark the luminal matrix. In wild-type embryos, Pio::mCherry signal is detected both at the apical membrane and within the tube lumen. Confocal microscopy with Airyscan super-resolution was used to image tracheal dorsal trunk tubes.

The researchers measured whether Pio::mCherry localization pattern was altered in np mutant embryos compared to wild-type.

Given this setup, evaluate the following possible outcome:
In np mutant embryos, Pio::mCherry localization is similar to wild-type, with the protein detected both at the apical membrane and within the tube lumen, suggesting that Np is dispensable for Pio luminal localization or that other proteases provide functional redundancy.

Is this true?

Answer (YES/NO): NO